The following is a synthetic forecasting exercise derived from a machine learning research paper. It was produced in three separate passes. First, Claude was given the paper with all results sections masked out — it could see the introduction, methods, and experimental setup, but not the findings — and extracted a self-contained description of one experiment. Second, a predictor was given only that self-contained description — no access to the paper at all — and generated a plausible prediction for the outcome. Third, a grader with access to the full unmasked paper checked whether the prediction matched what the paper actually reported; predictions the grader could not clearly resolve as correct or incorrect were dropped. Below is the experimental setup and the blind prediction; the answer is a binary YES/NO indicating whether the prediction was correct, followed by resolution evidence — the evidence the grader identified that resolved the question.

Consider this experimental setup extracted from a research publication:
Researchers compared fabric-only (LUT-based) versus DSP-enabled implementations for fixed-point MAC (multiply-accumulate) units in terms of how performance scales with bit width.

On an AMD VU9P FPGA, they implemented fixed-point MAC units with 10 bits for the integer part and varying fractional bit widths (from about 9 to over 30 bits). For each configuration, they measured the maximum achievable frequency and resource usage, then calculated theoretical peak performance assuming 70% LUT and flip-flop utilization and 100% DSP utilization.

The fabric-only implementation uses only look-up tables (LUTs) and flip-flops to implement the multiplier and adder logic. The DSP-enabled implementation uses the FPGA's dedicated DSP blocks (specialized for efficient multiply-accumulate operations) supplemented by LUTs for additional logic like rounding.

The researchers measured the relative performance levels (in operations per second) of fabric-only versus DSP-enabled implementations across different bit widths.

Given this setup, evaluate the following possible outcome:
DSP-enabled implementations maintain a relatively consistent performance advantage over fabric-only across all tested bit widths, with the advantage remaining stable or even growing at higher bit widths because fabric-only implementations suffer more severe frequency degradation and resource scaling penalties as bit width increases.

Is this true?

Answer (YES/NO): YES